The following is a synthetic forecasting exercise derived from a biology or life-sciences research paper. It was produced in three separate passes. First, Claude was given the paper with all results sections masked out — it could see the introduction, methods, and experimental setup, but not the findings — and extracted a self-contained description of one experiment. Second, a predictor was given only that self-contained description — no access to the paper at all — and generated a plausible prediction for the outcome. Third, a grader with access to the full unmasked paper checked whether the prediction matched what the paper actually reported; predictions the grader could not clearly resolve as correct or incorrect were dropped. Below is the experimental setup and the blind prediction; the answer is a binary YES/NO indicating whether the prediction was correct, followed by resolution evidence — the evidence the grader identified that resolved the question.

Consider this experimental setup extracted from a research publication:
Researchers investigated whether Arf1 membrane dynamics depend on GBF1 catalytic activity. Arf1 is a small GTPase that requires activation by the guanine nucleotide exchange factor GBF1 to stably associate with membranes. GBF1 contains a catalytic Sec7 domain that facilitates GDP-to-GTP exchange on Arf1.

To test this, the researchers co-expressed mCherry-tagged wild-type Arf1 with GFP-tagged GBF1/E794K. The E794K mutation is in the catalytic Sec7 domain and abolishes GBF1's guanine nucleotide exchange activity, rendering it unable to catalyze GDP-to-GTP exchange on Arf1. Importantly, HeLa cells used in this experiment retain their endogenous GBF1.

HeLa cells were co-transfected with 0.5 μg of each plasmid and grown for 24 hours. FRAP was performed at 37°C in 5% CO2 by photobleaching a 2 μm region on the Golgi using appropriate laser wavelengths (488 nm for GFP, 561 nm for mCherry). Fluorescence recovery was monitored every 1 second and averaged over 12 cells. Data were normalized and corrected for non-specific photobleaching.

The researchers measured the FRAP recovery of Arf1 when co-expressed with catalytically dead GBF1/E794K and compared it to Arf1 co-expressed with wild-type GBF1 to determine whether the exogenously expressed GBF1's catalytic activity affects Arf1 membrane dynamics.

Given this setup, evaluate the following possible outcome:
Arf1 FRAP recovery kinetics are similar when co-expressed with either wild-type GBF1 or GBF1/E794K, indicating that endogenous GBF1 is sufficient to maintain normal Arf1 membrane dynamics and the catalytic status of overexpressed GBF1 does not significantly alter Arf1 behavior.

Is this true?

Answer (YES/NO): NO